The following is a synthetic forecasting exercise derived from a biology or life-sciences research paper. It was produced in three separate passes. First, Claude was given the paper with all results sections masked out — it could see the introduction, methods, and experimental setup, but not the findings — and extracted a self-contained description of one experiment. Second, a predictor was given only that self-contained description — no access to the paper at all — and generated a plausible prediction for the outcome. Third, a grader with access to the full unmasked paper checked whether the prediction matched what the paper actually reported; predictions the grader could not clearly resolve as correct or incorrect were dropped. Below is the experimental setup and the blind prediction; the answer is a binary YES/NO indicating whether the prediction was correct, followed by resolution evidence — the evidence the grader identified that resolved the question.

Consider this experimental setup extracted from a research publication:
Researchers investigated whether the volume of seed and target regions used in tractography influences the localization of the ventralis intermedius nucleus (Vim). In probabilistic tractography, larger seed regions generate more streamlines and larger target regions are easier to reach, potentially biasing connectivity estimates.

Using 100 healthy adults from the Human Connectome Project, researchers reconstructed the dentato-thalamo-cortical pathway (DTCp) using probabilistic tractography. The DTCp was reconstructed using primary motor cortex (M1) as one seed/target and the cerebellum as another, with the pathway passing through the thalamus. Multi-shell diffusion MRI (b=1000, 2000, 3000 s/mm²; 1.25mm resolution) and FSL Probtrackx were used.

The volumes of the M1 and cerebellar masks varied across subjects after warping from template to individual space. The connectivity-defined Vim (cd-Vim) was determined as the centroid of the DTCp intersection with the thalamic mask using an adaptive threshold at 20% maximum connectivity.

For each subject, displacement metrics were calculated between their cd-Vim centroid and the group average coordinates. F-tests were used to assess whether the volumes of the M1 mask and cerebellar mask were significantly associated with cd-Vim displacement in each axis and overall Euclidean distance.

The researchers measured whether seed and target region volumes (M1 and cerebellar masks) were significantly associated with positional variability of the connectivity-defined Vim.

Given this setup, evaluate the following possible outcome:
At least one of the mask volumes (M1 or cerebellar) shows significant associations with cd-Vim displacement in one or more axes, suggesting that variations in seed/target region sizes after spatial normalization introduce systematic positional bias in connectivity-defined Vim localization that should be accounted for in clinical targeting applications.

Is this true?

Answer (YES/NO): NO